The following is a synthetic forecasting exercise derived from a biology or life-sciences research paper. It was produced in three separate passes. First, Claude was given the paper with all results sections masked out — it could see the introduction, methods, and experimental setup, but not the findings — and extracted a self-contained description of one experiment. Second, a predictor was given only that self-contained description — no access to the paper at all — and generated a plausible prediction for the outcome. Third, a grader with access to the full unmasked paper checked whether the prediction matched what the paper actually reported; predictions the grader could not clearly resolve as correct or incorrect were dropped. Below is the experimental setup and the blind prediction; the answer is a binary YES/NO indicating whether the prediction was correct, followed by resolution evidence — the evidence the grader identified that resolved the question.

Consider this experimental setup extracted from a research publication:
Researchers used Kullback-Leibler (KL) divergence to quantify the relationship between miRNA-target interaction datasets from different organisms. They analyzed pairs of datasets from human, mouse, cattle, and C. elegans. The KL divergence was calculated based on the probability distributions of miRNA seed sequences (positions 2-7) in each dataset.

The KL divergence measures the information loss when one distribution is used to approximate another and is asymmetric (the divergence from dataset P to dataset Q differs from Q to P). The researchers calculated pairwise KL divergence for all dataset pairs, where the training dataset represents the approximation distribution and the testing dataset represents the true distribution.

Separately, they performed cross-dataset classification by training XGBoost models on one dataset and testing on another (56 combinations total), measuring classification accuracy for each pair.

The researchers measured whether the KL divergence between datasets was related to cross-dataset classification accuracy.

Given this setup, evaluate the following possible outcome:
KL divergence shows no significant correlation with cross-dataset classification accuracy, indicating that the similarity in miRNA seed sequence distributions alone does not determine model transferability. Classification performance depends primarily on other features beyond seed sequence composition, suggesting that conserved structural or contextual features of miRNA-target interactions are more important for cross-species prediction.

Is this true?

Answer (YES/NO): NO